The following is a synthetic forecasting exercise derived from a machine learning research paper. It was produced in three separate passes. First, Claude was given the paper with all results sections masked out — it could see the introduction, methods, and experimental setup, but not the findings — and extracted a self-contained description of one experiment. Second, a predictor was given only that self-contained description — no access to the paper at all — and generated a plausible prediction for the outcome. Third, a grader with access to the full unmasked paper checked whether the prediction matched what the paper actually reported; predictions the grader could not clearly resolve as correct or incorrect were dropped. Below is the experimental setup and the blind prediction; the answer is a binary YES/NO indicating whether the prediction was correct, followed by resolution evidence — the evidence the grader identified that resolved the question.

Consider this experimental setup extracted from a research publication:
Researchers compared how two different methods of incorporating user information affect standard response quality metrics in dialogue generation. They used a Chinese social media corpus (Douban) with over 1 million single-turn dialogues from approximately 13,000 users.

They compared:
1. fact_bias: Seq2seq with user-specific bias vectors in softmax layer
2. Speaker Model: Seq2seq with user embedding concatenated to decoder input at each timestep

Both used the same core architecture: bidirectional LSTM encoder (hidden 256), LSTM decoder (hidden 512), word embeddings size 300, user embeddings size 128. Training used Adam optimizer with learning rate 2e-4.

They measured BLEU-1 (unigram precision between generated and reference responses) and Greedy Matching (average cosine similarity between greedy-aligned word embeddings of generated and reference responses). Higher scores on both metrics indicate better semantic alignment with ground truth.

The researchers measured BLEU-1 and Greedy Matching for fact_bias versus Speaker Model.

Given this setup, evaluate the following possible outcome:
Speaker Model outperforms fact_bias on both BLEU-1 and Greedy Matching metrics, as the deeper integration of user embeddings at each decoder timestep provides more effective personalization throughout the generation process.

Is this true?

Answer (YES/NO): YES